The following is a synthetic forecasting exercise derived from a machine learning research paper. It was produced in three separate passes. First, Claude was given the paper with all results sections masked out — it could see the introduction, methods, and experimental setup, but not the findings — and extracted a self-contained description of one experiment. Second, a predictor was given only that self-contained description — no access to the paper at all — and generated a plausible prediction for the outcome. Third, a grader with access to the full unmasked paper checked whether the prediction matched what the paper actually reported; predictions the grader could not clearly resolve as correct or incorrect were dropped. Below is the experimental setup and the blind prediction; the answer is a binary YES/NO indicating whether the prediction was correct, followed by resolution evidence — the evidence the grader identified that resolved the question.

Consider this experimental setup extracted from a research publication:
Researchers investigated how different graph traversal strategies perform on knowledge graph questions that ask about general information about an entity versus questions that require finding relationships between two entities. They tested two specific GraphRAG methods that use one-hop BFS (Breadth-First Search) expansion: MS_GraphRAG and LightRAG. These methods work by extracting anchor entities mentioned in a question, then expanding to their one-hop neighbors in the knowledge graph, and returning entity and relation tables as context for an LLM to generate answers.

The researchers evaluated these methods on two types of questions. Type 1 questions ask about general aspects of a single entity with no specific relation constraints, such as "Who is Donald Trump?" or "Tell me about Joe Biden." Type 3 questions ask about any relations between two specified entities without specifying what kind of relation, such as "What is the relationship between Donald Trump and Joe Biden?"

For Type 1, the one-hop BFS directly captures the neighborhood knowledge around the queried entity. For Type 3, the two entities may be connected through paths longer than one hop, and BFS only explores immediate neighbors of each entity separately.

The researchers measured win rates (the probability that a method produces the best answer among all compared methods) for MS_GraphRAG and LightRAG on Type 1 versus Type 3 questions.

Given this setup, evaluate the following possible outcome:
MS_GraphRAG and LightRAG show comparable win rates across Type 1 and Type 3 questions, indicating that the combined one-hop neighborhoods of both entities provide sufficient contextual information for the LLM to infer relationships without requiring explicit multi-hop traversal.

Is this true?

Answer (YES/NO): NO